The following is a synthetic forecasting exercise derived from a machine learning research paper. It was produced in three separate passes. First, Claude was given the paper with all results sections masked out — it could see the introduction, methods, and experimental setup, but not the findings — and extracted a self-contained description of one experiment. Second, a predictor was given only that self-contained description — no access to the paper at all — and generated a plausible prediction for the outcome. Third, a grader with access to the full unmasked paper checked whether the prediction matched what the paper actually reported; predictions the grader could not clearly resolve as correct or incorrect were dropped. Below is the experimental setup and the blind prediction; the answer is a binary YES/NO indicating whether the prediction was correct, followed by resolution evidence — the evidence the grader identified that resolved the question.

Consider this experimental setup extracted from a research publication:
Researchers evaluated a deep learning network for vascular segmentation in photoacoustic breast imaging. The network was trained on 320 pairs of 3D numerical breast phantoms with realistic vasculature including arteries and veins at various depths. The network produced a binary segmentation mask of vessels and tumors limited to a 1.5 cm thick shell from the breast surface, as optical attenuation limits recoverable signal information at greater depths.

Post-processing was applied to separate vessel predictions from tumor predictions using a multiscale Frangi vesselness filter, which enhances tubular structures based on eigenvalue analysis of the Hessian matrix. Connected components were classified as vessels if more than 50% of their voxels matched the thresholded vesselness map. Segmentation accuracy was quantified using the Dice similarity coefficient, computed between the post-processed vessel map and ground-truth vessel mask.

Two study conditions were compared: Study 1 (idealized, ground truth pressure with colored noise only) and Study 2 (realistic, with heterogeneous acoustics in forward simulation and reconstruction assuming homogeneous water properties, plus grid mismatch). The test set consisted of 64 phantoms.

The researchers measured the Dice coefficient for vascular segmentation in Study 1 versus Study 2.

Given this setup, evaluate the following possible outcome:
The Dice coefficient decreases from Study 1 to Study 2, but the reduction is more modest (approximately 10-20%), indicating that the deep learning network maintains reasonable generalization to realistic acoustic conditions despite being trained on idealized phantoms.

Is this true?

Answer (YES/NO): NO